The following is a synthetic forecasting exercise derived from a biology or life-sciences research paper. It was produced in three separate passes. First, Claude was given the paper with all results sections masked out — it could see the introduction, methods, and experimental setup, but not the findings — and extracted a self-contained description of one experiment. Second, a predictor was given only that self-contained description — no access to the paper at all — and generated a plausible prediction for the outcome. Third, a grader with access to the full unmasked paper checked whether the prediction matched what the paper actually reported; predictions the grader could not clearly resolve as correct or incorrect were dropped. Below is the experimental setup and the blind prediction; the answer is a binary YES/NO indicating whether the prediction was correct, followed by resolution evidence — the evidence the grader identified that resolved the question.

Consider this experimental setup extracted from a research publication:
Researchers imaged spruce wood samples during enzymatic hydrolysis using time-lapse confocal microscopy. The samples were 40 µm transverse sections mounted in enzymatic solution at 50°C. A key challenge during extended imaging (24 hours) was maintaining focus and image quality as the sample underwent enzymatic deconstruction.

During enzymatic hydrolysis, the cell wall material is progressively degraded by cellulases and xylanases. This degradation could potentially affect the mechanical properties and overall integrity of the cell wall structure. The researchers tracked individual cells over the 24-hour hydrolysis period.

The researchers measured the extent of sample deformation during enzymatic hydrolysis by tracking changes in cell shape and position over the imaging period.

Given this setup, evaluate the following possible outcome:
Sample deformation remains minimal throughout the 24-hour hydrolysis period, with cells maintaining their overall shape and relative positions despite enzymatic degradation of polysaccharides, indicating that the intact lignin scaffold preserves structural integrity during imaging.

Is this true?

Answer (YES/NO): NO